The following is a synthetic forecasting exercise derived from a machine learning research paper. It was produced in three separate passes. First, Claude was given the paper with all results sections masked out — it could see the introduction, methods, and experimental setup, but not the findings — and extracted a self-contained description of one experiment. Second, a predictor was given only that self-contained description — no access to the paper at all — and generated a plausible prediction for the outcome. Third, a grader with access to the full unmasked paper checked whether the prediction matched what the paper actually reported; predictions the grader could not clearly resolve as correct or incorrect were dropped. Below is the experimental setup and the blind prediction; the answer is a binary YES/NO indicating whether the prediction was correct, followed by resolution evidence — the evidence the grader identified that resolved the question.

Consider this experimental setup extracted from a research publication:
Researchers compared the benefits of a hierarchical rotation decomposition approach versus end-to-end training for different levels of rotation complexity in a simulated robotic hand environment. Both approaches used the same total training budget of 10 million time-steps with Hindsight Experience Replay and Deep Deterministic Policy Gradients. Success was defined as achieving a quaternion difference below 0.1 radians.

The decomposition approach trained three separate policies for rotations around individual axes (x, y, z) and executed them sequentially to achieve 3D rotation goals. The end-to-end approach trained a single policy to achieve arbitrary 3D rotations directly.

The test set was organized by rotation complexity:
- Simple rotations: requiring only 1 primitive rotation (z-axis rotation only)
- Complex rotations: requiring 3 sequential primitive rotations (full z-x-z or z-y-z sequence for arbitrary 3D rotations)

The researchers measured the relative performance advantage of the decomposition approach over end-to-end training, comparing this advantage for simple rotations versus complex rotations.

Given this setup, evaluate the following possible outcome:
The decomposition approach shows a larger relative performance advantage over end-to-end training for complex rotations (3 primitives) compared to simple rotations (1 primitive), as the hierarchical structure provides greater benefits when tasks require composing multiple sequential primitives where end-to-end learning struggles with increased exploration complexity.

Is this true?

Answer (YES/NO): NO